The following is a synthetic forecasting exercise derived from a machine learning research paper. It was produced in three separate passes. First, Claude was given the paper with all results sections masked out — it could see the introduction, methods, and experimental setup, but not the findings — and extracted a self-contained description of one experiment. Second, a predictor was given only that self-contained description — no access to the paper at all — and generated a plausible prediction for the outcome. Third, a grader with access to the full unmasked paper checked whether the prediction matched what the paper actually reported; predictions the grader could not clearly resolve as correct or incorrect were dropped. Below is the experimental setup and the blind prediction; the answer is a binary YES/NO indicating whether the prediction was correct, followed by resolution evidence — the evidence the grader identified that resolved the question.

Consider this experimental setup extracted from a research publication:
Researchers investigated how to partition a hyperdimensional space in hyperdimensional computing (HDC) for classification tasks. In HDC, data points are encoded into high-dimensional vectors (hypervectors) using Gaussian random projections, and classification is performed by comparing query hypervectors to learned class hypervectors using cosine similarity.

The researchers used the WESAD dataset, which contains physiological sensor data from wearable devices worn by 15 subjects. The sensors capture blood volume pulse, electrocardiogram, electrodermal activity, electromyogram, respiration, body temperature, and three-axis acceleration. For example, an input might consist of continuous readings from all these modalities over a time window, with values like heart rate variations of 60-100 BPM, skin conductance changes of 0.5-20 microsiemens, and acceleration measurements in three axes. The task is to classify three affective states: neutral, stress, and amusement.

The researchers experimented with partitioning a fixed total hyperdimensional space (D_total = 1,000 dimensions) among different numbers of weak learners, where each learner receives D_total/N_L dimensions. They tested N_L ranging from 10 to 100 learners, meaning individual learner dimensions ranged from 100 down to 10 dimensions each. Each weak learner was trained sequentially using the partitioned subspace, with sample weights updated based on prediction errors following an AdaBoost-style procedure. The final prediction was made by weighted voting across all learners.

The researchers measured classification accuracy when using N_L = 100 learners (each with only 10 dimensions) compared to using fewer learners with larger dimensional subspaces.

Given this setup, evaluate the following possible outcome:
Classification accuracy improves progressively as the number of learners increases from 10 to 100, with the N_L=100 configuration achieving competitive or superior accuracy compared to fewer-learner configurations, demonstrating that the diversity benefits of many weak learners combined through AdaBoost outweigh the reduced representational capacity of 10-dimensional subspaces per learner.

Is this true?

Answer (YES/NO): NO